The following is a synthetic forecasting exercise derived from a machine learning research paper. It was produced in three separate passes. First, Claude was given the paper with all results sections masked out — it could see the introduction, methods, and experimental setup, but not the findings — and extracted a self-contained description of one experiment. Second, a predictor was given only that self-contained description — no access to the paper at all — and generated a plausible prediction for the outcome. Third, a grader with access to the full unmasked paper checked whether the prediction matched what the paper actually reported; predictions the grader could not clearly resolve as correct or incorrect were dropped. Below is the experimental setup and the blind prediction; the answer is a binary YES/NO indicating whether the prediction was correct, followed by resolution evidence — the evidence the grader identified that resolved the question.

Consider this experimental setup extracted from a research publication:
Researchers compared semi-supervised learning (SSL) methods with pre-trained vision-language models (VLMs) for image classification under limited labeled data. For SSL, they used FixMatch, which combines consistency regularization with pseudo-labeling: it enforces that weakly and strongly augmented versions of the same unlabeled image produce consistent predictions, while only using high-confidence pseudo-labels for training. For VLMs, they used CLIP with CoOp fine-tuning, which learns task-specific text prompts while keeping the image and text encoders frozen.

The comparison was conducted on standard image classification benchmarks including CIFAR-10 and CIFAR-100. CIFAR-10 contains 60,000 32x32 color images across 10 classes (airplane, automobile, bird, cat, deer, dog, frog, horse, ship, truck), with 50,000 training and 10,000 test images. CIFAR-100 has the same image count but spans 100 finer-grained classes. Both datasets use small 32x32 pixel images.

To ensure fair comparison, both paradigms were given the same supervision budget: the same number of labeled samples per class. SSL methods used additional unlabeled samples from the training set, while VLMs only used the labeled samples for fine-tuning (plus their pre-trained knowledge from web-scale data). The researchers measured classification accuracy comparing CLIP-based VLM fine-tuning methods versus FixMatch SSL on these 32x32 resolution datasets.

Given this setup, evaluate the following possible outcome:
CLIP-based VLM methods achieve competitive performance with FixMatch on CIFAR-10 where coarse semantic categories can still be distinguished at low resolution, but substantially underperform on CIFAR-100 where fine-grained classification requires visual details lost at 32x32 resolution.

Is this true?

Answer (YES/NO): NO